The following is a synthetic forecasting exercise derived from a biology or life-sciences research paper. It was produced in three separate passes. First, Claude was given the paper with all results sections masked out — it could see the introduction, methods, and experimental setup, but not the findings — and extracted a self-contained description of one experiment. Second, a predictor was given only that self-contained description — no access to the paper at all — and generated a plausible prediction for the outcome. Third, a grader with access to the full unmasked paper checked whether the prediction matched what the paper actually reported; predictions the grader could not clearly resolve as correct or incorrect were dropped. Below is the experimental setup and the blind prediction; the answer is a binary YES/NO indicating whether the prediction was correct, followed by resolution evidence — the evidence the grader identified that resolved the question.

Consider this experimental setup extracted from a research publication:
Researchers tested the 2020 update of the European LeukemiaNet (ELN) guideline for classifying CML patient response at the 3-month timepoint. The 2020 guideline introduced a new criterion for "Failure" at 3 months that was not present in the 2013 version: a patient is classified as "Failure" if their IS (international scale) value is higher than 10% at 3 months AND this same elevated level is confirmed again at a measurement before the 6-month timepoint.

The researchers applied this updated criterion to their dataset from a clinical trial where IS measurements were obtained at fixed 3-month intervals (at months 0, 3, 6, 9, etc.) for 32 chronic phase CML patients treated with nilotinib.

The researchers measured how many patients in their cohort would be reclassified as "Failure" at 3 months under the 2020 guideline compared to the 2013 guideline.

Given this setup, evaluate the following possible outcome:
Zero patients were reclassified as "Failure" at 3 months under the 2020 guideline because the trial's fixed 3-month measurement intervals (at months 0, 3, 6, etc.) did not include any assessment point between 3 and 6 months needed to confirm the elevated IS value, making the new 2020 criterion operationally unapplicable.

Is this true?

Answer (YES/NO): YES